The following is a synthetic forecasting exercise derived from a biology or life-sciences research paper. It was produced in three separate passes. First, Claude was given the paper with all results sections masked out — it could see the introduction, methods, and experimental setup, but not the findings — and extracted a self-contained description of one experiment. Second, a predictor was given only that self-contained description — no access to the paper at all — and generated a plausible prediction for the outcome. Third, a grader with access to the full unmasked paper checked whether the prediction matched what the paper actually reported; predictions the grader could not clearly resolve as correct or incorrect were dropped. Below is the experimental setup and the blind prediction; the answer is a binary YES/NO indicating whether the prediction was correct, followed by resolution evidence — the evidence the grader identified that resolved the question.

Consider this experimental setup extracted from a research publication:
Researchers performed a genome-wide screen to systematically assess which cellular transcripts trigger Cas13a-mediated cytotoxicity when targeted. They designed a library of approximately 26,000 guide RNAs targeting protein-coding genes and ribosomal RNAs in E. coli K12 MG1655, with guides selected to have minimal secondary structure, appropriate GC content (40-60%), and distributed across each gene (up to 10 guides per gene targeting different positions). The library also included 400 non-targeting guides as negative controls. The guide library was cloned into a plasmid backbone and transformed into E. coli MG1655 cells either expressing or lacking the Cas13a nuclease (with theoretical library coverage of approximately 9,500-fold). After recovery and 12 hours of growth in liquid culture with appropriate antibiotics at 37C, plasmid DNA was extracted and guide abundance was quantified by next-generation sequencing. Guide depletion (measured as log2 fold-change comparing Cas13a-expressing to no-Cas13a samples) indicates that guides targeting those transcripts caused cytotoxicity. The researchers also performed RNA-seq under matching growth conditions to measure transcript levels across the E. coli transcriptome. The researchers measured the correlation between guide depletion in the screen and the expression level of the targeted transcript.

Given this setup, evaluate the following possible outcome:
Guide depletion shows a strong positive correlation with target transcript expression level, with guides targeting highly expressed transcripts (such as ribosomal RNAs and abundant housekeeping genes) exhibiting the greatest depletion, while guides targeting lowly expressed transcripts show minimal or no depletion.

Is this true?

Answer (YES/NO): YES